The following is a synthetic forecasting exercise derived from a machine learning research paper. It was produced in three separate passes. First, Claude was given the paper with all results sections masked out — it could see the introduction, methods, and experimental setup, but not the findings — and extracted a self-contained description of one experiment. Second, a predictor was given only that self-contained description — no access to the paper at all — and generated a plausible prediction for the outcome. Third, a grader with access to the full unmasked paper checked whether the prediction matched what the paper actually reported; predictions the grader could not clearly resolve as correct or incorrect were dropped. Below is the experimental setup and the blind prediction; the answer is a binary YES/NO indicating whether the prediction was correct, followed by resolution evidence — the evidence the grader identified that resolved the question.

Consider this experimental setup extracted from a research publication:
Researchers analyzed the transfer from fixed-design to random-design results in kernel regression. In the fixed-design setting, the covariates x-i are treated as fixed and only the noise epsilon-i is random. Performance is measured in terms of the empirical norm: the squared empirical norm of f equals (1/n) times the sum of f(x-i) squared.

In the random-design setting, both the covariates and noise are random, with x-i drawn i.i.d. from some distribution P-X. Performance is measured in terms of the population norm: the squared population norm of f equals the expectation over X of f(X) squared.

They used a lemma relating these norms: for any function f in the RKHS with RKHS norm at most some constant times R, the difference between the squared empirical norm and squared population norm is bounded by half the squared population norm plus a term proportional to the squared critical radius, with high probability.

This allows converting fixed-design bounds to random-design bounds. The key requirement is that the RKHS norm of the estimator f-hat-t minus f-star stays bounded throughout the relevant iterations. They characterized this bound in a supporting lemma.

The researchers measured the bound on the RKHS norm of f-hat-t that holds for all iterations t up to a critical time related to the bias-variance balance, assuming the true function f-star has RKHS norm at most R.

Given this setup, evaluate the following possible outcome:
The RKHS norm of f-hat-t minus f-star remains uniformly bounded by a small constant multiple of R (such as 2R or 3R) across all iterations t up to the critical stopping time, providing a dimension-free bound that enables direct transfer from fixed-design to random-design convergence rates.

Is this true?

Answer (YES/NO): YES